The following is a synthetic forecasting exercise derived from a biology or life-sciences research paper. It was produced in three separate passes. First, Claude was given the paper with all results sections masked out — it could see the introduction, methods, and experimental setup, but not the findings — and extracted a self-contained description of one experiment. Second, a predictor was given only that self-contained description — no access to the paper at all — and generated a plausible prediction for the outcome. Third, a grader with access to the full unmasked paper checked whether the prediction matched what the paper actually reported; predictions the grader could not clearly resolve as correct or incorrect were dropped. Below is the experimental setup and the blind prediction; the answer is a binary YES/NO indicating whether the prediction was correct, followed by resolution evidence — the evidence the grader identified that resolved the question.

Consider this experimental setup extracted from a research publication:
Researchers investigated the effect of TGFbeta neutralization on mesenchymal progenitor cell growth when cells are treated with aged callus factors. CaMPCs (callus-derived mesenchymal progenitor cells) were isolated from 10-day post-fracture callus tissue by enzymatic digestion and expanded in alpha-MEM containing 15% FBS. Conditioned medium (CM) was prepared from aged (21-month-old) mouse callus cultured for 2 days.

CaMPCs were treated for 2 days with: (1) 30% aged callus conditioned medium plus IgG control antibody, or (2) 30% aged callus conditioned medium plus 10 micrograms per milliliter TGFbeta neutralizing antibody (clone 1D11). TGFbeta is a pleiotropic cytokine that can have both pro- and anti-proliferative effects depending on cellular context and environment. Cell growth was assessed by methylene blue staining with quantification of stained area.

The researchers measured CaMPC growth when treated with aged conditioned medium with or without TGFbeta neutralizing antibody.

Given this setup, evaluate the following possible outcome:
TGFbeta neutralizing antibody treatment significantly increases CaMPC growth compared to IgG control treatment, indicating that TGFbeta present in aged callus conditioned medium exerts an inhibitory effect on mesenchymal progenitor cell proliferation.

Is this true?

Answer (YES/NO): YES